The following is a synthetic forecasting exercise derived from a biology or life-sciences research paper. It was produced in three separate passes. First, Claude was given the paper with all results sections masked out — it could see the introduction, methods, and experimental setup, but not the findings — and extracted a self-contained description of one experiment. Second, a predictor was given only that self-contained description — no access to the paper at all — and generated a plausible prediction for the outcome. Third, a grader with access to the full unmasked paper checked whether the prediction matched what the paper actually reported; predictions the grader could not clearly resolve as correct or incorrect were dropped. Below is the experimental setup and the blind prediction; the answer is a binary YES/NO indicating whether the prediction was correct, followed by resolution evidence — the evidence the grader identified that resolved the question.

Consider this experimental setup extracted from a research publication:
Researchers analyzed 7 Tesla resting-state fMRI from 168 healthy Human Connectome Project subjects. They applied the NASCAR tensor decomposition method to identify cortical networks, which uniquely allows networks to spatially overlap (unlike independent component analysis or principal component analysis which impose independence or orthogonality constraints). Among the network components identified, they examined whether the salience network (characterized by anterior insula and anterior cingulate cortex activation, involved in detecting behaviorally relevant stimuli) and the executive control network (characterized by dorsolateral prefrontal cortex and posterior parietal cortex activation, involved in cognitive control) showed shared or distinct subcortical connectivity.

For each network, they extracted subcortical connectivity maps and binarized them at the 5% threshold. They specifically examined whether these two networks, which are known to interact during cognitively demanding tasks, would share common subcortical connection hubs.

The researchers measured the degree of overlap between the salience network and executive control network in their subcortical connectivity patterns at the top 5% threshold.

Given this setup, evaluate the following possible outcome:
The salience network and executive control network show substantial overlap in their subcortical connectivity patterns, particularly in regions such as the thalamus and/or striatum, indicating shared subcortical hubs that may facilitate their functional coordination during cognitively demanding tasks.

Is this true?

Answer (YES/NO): YES